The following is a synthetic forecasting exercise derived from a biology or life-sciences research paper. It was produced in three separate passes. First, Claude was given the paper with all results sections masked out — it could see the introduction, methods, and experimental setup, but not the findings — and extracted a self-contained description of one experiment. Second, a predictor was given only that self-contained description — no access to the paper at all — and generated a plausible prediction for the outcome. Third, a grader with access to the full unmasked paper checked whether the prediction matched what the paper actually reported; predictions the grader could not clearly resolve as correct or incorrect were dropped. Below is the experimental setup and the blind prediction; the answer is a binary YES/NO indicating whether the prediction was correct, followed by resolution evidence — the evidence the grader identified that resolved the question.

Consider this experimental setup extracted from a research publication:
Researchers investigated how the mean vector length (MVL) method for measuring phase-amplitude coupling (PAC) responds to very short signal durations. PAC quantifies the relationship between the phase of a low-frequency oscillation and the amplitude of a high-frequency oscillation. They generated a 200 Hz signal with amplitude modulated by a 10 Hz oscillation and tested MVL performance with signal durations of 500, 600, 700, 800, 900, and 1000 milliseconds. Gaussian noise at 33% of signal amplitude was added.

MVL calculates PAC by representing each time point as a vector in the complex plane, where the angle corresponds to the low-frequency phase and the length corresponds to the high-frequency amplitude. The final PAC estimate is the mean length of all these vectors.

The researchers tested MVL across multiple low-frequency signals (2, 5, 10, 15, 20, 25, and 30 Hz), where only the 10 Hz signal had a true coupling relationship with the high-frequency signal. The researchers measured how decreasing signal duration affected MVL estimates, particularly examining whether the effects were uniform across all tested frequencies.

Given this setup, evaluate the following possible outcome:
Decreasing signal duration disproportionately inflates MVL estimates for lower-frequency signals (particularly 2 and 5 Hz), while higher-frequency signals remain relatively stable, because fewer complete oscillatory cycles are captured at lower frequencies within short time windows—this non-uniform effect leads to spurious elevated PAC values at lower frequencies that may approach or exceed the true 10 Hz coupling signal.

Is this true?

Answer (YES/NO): YES